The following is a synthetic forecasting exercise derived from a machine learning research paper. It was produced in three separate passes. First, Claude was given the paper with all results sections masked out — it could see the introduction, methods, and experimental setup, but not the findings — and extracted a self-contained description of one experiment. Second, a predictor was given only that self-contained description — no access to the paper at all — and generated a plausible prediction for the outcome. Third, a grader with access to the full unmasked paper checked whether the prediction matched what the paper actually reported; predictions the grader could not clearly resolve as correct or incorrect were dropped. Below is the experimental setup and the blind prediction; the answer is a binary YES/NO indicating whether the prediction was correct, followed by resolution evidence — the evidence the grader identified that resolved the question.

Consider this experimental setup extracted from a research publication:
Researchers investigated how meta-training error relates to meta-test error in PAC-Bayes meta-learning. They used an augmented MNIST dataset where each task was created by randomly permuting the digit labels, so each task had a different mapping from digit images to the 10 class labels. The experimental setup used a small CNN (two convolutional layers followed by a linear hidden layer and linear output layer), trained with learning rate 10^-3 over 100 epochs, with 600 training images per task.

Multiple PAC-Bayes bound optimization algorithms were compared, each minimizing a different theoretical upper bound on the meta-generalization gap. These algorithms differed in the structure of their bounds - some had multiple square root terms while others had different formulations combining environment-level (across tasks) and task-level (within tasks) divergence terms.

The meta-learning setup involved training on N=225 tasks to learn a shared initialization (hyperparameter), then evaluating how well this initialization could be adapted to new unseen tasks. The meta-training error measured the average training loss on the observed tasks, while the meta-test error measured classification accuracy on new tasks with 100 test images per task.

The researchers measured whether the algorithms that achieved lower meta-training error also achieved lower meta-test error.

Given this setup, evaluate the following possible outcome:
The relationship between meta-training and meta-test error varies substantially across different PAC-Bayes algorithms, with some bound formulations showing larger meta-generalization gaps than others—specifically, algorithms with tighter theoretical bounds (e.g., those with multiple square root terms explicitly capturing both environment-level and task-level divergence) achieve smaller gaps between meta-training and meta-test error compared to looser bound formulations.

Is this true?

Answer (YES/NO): NO